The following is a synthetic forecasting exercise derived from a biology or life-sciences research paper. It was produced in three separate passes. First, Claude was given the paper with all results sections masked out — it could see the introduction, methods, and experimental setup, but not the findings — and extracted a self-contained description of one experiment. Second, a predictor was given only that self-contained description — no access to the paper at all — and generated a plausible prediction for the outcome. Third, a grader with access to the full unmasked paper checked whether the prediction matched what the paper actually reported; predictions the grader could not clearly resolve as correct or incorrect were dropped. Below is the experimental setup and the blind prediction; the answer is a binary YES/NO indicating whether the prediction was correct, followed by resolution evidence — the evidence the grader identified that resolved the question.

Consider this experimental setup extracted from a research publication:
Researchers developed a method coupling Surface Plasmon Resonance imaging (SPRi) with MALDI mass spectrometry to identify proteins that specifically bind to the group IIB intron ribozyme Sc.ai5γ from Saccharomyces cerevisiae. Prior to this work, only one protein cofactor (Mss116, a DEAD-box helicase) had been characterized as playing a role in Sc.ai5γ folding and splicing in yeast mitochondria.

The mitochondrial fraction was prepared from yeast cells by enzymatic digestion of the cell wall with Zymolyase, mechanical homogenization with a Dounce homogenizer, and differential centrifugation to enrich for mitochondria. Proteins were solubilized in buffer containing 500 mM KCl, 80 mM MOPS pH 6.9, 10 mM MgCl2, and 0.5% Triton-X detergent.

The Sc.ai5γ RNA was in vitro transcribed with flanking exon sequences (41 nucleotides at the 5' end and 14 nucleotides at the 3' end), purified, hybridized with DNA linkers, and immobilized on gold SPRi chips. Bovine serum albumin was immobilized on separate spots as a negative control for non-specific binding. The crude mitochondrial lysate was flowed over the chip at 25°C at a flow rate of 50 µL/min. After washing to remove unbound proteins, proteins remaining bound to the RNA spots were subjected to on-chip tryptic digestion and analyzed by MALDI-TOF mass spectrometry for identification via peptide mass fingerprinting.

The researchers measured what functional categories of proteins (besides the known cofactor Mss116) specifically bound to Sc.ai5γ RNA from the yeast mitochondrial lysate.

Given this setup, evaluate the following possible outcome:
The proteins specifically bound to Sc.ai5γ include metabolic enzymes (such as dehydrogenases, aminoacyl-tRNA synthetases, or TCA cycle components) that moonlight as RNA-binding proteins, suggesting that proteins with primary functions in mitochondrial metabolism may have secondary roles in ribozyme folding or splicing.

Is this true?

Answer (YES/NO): NO